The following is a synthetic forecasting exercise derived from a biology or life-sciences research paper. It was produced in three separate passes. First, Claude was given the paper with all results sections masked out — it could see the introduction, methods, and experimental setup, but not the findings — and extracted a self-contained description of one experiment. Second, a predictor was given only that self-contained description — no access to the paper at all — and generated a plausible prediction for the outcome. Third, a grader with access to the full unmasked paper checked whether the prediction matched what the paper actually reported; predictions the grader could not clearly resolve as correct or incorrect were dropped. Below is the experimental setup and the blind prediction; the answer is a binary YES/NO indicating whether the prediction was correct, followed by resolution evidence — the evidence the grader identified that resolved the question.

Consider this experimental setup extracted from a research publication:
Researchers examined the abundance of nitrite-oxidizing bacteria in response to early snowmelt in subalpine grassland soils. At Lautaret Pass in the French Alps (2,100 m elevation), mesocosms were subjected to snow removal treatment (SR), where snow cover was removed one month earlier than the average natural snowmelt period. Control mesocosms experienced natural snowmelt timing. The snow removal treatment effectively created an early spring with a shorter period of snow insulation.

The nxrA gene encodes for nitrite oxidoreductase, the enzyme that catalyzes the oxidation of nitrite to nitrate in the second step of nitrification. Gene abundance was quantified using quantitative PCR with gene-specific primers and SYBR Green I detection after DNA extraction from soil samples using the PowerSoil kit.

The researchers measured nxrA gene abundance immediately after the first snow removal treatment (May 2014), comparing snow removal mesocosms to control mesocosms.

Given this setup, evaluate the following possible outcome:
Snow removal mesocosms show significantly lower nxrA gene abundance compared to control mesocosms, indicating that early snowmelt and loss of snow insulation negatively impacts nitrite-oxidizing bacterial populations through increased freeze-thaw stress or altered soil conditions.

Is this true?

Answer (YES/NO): YES